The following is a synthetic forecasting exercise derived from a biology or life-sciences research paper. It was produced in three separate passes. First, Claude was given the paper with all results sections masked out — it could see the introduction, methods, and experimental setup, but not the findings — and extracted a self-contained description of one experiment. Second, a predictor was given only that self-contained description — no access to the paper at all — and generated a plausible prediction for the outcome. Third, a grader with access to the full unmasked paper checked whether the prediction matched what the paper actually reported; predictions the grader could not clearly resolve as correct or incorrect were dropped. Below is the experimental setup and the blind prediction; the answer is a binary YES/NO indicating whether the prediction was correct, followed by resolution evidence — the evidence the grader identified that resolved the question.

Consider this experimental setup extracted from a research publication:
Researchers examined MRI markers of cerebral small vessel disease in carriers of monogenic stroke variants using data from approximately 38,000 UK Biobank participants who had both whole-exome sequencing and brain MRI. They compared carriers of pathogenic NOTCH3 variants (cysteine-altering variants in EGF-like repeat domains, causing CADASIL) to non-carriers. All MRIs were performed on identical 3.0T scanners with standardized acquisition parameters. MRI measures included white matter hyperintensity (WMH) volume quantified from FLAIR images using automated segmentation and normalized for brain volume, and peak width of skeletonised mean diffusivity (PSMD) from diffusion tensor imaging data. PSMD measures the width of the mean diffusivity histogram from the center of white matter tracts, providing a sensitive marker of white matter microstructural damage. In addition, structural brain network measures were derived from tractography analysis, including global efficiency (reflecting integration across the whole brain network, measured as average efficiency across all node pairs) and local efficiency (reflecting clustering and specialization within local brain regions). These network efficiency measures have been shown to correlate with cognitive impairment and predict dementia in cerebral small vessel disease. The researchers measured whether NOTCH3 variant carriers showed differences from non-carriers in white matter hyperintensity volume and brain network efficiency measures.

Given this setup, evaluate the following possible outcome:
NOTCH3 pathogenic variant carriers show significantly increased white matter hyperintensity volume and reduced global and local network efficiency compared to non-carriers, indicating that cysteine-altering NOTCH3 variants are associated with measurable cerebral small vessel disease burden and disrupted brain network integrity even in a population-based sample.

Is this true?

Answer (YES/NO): YES